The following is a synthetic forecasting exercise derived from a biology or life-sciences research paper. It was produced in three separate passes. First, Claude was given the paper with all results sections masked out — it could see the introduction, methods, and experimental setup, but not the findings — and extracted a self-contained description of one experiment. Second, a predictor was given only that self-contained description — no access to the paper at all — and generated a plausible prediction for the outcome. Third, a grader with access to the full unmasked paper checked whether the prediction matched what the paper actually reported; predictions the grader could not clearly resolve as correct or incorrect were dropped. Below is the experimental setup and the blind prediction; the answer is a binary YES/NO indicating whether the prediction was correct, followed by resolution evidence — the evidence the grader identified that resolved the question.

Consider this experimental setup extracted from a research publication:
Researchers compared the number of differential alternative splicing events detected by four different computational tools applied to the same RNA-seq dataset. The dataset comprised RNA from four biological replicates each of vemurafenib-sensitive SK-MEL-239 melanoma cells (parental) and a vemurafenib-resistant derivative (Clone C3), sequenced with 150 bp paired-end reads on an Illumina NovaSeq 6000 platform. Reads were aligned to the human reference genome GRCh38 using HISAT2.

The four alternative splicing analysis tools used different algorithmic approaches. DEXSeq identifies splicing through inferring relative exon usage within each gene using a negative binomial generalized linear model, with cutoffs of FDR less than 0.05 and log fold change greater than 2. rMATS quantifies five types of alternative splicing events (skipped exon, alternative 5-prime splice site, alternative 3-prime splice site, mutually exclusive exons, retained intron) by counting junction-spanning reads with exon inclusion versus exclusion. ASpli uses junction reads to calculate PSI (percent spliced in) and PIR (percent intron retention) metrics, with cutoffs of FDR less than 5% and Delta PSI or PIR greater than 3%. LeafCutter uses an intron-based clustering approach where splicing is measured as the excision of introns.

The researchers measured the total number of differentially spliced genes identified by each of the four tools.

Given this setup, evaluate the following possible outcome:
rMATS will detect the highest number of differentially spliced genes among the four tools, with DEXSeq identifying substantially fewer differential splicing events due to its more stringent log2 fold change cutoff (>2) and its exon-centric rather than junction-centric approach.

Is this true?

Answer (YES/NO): NO